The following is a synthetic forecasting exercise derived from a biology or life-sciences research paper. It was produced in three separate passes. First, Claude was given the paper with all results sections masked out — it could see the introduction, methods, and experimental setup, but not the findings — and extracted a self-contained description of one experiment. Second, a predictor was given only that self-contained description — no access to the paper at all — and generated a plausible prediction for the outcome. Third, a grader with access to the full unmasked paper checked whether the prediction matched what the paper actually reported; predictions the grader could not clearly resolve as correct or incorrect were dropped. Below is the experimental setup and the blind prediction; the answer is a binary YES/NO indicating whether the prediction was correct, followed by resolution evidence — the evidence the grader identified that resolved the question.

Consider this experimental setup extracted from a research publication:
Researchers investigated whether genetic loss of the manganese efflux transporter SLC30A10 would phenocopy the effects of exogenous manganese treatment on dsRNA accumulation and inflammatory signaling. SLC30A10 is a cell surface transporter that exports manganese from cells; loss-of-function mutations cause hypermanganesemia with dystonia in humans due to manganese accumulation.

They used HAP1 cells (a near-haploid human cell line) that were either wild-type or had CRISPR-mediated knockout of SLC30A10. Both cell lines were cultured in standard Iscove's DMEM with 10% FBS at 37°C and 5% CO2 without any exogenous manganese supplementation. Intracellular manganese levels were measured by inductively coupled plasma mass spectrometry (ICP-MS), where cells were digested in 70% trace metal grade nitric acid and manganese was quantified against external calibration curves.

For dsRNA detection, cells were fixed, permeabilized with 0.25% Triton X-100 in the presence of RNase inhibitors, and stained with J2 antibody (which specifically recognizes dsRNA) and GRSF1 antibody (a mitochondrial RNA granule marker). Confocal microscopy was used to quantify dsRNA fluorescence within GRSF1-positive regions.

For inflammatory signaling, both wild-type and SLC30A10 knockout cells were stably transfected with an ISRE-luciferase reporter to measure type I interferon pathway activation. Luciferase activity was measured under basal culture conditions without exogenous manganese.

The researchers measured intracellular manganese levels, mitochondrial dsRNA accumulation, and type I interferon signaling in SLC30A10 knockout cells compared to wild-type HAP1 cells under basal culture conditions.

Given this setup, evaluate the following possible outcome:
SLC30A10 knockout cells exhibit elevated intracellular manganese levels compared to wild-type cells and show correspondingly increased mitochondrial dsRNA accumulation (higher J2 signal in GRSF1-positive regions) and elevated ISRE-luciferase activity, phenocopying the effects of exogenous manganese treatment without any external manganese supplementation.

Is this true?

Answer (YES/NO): NO